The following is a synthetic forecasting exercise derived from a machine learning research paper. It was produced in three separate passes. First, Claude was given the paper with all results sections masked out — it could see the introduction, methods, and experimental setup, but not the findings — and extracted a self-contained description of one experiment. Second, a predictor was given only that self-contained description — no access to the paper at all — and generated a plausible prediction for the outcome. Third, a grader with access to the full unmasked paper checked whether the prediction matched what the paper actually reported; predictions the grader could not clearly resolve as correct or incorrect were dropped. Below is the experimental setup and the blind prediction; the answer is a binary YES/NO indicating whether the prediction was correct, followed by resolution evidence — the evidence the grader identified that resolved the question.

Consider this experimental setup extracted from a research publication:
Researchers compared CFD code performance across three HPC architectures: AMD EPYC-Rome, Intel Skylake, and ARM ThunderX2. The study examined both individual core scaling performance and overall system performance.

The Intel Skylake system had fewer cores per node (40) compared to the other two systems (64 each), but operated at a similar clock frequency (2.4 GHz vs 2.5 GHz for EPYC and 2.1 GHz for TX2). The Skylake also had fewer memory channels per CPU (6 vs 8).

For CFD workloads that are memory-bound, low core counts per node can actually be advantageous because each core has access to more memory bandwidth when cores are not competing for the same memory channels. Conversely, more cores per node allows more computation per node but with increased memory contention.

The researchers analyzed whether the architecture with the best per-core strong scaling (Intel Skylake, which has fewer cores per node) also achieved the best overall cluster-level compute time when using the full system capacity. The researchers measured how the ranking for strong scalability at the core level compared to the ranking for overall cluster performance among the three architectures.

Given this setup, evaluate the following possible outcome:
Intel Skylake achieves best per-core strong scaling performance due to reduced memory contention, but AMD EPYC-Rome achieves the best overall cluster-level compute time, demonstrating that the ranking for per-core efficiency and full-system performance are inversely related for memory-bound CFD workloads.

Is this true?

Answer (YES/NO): YES